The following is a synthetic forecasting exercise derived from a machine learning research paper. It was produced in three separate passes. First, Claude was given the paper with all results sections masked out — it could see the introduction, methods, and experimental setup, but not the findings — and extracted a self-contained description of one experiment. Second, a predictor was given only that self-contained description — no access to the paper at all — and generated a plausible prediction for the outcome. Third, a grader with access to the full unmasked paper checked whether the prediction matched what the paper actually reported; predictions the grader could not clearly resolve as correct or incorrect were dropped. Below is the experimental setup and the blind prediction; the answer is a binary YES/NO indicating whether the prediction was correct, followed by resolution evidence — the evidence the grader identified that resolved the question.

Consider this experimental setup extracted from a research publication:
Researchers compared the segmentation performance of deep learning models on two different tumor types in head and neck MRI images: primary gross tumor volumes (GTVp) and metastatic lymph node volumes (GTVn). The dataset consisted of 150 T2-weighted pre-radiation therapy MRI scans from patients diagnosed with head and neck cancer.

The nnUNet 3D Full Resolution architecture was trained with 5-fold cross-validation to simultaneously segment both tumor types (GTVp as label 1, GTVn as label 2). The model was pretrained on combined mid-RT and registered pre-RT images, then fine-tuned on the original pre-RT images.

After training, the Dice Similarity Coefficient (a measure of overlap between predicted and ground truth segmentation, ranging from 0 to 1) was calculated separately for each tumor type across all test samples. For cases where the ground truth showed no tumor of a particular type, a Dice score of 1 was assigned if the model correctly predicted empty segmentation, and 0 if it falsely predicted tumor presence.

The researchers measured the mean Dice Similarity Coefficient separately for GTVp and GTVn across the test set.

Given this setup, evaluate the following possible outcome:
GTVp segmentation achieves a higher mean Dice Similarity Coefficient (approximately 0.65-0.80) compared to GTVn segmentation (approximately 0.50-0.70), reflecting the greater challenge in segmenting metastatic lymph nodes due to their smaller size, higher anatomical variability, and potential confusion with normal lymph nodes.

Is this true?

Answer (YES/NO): NO